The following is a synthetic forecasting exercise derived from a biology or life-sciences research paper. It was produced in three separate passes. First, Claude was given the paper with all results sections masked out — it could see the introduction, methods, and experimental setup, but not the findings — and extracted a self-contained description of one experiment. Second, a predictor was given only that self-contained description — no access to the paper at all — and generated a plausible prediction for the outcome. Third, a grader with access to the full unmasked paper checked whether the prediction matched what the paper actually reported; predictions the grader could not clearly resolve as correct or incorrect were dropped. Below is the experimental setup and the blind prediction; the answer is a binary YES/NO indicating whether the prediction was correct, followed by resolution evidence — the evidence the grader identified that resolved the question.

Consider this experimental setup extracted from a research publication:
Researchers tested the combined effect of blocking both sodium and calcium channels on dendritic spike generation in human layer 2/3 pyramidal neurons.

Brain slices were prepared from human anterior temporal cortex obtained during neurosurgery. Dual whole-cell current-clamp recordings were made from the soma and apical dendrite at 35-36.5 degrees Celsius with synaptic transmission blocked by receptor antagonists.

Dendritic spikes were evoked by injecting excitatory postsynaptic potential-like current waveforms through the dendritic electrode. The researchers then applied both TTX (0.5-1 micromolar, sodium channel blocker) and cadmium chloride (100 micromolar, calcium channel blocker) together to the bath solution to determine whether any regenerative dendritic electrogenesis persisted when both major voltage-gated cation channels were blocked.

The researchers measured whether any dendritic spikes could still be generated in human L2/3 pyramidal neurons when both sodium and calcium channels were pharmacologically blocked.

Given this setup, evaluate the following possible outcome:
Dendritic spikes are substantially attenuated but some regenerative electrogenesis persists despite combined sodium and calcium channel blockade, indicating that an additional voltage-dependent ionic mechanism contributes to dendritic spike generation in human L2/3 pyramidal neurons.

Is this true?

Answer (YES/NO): NO